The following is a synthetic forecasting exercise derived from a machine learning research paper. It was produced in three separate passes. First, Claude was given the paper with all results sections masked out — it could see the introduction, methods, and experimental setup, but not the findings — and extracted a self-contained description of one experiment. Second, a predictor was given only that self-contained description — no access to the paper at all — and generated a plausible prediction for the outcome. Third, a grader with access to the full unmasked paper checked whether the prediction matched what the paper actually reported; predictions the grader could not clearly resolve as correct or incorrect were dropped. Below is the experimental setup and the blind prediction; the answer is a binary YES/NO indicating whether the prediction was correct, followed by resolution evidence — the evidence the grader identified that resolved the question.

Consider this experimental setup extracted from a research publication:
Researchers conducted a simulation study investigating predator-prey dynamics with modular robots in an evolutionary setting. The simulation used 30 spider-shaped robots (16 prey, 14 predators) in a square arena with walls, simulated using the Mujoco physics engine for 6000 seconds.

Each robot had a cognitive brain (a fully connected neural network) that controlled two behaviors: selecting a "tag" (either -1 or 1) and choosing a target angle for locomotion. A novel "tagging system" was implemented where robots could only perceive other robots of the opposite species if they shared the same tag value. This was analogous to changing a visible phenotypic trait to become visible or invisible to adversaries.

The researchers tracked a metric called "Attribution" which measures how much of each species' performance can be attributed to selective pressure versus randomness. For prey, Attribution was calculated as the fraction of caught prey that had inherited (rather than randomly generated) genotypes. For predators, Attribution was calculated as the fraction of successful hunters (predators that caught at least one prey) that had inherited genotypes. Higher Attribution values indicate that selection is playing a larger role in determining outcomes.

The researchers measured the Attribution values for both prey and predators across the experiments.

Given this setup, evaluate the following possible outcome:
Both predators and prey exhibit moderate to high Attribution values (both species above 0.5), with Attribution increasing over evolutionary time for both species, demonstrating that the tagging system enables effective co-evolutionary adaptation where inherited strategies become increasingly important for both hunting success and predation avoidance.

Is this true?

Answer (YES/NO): NO